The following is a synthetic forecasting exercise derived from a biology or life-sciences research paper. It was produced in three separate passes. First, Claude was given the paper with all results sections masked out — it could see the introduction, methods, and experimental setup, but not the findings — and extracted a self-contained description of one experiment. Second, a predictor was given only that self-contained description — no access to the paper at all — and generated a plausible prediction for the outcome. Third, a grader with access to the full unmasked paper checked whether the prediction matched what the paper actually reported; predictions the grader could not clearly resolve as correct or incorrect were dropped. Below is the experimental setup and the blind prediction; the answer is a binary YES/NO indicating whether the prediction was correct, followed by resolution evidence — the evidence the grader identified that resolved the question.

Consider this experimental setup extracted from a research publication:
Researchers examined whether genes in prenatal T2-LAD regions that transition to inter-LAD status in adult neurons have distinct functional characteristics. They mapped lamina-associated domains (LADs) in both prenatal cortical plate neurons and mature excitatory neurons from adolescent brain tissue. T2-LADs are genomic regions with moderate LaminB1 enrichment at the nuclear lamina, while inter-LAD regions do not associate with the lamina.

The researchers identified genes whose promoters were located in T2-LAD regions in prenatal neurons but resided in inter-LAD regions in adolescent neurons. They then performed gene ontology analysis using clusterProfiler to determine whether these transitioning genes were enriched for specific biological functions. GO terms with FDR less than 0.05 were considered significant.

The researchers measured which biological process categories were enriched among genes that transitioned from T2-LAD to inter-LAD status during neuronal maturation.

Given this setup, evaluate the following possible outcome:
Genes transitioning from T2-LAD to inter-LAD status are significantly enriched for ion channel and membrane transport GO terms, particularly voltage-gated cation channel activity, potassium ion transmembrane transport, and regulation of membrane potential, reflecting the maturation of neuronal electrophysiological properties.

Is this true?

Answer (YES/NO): NO